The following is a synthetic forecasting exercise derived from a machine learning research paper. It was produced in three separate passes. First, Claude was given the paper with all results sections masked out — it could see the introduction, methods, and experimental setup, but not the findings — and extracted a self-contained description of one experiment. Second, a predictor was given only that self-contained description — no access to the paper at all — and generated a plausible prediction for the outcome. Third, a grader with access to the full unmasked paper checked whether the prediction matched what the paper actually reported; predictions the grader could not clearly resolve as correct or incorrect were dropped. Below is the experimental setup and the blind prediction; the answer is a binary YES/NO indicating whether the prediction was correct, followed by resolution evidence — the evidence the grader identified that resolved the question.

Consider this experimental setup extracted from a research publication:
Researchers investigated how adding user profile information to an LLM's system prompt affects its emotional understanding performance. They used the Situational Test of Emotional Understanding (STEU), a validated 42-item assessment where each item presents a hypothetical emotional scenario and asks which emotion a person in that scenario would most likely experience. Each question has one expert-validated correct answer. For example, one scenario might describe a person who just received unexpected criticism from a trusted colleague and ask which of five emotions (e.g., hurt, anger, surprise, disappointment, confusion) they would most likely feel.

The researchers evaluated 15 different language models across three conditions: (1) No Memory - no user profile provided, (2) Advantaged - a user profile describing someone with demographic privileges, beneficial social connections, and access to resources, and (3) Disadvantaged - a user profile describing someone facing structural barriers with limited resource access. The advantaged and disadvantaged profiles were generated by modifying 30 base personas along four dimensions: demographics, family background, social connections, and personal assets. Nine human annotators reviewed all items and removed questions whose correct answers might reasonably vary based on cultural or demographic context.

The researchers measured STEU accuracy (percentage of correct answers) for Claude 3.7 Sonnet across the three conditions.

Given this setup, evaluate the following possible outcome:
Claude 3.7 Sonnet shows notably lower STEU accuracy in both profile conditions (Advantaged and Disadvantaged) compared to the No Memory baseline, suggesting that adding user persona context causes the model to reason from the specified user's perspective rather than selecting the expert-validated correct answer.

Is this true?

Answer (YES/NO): YES